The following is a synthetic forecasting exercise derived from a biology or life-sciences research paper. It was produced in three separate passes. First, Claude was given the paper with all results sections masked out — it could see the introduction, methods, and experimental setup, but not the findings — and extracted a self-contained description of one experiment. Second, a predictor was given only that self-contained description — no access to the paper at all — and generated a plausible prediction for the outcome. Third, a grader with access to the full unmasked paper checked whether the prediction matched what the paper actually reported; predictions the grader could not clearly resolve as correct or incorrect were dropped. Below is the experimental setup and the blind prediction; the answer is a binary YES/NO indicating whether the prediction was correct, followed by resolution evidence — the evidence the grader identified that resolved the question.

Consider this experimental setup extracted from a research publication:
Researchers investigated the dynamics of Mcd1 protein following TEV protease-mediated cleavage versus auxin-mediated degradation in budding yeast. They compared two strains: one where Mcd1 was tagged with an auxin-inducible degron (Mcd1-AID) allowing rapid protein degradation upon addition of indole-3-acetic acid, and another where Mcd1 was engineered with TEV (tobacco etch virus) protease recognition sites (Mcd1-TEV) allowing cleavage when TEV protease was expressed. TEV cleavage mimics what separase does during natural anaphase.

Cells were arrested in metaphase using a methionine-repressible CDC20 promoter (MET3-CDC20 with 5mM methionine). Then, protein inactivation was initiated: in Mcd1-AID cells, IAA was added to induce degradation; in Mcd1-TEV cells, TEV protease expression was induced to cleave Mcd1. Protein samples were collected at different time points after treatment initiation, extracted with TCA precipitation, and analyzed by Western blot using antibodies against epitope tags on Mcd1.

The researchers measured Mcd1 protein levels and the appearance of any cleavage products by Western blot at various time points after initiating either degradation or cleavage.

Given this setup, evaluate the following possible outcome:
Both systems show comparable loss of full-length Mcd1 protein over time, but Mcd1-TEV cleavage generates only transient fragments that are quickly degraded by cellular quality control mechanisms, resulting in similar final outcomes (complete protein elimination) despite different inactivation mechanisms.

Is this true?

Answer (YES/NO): NO